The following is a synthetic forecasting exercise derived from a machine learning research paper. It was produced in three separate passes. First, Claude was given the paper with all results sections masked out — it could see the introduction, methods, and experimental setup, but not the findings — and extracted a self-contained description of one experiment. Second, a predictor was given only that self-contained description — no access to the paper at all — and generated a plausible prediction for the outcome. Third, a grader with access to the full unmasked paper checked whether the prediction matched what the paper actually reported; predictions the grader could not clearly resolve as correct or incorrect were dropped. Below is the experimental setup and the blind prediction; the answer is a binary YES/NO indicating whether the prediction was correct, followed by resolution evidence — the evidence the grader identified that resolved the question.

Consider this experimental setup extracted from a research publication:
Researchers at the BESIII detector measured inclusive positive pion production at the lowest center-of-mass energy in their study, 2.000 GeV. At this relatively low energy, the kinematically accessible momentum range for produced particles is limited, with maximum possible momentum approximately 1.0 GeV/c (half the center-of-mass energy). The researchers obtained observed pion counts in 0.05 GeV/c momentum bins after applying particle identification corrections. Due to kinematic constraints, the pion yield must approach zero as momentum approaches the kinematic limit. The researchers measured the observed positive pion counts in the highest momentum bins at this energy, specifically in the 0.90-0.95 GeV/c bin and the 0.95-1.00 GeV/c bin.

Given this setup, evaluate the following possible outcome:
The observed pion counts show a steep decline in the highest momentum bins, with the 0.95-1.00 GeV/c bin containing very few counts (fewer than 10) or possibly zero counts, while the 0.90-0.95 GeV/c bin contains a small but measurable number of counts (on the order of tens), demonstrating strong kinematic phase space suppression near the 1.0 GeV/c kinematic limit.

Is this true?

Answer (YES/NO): NO